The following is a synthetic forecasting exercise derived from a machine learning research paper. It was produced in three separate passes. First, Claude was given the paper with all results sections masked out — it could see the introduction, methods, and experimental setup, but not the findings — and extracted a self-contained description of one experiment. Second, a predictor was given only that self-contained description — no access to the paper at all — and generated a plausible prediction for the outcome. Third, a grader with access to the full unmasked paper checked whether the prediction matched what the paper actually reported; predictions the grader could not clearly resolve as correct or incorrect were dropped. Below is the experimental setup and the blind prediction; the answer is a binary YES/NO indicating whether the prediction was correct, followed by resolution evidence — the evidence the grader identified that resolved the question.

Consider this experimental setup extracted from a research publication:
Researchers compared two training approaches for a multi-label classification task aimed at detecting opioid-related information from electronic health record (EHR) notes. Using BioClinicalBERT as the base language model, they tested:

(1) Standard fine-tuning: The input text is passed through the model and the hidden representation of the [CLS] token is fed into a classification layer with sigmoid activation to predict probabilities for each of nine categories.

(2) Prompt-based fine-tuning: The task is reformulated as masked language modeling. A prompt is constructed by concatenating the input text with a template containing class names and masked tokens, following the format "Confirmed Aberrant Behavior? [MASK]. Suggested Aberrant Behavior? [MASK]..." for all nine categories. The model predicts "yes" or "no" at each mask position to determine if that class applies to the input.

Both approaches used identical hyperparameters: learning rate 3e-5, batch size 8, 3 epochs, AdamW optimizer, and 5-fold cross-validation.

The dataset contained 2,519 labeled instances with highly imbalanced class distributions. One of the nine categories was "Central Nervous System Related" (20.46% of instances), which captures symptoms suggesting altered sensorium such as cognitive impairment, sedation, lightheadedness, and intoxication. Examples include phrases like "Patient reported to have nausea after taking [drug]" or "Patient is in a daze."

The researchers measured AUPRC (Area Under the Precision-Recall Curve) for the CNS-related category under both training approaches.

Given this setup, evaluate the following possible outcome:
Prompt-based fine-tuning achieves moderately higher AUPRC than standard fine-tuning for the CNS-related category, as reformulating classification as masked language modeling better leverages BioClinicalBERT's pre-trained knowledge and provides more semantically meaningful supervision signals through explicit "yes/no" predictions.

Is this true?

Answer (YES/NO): NO